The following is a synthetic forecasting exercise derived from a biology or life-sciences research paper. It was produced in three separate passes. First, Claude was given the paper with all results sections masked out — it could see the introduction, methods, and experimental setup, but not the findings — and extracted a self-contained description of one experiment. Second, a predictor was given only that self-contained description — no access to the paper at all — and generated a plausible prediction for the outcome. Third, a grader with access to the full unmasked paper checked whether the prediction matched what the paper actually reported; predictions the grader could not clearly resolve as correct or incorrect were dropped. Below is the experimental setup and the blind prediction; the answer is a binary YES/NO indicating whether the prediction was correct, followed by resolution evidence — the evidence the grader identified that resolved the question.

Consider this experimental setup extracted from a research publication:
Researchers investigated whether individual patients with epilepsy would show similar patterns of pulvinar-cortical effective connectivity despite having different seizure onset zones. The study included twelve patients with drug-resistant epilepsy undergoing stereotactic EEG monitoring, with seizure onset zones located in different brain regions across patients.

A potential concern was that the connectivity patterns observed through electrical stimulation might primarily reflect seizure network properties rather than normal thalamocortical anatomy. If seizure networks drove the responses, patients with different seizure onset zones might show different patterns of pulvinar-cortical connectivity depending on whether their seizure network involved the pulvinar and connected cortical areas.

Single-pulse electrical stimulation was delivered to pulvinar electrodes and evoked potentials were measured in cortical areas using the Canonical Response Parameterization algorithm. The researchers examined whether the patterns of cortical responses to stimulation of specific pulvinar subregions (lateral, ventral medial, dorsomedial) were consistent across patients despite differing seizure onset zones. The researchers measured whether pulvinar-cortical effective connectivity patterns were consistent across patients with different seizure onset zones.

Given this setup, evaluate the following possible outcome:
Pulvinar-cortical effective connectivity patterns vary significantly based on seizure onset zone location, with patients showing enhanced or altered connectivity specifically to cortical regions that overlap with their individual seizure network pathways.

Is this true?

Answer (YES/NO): NO